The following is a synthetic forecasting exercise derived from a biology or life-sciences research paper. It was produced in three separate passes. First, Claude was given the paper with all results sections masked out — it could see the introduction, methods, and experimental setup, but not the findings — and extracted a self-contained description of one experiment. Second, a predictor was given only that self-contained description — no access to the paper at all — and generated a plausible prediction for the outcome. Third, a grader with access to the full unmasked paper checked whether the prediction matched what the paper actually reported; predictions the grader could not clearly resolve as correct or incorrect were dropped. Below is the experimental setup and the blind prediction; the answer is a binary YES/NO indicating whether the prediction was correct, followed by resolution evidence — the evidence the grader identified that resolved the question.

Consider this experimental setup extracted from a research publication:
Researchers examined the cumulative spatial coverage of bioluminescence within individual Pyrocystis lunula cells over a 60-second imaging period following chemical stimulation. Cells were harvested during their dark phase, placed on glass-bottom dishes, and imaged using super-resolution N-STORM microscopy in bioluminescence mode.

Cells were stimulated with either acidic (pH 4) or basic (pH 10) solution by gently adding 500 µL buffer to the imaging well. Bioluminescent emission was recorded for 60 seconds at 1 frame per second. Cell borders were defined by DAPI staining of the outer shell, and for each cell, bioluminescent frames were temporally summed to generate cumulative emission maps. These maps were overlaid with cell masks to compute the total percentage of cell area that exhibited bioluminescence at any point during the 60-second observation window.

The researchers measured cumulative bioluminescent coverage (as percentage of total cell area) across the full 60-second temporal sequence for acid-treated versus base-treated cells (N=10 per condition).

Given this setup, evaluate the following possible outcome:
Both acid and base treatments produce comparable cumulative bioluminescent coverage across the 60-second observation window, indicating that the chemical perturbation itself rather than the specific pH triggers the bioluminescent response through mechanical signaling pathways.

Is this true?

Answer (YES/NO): NO